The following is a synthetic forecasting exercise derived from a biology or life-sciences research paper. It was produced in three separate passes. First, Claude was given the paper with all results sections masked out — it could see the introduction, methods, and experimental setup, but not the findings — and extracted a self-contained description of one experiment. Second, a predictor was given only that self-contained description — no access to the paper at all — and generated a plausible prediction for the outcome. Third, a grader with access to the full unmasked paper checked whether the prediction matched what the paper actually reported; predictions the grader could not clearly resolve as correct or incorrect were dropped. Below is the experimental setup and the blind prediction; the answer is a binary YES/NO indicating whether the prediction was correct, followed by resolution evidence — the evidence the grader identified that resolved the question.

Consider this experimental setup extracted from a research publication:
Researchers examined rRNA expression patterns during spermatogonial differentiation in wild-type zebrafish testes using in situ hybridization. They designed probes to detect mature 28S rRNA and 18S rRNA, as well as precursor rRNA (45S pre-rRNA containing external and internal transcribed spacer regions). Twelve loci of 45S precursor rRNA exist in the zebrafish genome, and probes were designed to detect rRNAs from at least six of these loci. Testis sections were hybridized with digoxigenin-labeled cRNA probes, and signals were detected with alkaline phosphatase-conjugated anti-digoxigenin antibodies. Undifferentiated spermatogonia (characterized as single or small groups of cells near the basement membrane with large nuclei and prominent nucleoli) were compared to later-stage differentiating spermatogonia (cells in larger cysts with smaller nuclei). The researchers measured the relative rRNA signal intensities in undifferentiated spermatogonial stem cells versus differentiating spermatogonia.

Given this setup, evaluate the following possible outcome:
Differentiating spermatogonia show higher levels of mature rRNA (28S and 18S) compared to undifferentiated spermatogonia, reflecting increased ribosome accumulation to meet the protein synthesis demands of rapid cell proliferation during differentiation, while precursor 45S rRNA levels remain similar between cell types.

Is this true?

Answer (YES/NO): NO